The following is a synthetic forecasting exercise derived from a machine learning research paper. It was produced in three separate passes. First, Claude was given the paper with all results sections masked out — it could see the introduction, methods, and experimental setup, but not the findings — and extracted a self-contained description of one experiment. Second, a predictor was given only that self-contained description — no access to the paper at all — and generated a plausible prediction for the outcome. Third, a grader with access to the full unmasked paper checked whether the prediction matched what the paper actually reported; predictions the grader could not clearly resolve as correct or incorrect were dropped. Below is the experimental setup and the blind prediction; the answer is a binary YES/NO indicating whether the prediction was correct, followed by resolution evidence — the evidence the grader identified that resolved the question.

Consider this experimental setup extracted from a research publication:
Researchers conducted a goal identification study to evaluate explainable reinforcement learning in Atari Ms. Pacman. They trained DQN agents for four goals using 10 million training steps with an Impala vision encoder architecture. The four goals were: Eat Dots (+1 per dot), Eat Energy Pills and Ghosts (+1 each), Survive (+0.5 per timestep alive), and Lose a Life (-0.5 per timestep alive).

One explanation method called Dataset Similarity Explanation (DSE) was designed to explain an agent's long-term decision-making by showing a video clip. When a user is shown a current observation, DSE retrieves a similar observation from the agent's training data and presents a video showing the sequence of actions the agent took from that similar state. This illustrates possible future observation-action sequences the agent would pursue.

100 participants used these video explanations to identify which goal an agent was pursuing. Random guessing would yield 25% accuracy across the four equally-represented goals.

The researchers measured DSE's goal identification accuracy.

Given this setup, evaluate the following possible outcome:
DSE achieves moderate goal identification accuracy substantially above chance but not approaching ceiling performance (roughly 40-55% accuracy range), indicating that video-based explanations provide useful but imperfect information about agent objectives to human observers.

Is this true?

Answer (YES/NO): YES